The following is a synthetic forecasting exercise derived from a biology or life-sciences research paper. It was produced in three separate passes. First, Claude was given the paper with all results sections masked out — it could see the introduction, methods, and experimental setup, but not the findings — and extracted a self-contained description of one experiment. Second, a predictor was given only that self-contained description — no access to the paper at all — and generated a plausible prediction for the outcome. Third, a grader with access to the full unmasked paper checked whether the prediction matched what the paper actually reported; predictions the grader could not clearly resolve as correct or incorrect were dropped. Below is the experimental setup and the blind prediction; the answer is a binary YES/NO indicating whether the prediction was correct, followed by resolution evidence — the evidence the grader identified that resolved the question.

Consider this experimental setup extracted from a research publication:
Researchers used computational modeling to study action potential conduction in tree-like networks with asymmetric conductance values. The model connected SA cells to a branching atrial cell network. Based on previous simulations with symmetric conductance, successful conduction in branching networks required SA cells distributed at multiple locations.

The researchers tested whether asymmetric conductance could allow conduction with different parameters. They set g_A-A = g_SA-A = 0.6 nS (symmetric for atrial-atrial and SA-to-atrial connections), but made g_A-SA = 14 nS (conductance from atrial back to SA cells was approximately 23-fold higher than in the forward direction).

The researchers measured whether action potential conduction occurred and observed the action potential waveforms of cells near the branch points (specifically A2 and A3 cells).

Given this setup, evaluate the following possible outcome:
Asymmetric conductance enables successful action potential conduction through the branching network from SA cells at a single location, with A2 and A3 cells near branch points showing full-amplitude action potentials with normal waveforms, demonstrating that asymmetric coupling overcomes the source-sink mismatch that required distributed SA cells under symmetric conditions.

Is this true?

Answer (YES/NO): NO